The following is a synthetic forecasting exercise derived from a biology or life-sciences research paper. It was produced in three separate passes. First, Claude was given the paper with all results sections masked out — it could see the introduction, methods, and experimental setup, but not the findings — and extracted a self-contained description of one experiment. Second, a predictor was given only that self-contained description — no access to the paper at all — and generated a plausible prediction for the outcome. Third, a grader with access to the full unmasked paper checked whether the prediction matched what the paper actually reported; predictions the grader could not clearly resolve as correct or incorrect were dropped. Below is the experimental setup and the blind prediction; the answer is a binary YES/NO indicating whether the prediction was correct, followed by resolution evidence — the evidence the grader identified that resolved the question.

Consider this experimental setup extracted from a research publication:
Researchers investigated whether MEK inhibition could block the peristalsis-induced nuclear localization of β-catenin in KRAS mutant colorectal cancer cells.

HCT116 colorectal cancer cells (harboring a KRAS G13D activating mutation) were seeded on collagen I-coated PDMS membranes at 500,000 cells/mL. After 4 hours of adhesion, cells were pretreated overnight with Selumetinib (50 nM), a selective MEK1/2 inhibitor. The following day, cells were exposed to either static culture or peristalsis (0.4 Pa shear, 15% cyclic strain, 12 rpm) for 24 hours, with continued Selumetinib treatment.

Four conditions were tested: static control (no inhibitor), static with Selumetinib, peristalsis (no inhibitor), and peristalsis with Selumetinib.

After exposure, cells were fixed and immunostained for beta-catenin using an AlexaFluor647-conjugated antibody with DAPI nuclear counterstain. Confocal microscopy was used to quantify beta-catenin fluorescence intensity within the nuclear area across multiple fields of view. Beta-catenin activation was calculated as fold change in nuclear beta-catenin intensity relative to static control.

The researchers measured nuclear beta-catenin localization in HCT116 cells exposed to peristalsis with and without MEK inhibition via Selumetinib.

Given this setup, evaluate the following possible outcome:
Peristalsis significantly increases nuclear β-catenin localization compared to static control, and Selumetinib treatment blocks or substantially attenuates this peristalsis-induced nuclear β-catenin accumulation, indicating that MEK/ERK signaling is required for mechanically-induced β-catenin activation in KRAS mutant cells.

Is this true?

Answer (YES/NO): NO